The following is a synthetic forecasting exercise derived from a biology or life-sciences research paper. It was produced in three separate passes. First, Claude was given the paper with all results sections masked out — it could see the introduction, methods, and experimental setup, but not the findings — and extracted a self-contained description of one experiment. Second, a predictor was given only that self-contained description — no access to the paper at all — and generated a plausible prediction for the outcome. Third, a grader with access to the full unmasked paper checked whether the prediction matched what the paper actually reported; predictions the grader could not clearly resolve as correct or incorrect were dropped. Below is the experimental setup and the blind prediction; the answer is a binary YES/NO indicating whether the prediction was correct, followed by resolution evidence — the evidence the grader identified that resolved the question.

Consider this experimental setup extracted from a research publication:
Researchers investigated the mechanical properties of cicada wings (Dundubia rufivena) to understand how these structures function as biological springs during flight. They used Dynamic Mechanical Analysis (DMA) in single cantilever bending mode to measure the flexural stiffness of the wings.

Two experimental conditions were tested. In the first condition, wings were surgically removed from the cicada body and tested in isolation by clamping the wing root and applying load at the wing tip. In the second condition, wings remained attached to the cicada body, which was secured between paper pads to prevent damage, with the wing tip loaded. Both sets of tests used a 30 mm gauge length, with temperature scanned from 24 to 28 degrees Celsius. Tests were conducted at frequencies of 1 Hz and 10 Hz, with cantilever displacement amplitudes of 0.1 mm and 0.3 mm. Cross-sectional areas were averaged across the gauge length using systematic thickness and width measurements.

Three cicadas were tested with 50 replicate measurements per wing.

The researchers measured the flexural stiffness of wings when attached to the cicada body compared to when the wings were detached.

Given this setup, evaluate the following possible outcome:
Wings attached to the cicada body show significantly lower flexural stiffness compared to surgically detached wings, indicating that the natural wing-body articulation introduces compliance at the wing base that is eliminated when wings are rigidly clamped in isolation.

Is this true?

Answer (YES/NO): NO